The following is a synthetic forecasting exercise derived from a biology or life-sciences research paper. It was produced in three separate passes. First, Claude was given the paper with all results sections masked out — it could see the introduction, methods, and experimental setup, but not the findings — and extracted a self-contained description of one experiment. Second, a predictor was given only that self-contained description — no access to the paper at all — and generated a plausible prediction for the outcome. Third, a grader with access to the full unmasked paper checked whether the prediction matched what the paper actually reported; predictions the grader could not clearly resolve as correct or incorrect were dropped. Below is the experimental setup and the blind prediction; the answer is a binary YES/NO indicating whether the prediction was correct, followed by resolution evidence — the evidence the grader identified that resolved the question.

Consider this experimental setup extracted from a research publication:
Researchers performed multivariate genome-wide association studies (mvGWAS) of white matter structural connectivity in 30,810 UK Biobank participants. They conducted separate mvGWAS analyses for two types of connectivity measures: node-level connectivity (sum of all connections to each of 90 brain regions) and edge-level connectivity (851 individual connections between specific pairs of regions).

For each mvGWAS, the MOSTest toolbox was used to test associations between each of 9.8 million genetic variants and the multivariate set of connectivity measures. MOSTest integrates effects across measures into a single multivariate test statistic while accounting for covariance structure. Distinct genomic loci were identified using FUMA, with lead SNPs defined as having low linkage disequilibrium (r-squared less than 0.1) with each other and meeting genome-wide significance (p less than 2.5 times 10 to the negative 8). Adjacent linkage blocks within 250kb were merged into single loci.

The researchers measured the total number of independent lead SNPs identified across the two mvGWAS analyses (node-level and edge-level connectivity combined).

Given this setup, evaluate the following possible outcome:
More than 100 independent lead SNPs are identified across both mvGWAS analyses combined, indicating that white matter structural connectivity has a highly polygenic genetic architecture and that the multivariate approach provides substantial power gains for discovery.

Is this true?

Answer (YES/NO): YES